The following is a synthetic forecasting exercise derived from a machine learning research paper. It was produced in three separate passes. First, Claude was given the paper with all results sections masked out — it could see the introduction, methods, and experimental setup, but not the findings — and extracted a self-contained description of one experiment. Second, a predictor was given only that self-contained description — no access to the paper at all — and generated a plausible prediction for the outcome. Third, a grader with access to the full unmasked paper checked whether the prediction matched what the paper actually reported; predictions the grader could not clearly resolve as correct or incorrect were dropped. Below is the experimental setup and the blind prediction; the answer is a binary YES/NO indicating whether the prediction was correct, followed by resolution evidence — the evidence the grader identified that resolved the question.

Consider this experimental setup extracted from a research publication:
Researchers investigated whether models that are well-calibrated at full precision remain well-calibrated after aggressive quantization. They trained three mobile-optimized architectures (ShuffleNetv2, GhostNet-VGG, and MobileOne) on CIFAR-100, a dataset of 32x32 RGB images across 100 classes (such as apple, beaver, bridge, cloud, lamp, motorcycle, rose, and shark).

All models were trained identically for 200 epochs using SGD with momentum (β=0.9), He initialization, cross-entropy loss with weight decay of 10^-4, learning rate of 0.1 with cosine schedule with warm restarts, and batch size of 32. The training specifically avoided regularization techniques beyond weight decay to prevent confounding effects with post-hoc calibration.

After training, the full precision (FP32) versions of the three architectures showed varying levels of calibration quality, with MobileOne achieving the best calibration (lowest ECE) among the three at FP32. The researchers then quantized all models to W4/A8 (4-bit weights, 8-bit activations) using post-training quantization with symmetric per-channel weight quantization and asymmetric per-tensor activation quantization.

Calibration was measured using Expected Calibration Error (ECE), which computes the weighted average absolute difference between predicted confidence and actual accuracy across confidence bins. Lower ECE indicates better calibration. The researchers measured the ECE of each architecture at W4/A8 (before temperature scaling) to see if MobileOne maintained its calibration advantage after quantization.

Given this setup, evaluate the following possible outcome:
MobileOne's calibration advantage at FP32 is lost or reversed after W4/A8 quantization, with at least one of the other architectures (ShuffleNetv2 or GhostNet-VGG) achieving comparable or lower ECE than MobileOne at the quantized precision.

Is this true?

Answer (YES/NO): YES